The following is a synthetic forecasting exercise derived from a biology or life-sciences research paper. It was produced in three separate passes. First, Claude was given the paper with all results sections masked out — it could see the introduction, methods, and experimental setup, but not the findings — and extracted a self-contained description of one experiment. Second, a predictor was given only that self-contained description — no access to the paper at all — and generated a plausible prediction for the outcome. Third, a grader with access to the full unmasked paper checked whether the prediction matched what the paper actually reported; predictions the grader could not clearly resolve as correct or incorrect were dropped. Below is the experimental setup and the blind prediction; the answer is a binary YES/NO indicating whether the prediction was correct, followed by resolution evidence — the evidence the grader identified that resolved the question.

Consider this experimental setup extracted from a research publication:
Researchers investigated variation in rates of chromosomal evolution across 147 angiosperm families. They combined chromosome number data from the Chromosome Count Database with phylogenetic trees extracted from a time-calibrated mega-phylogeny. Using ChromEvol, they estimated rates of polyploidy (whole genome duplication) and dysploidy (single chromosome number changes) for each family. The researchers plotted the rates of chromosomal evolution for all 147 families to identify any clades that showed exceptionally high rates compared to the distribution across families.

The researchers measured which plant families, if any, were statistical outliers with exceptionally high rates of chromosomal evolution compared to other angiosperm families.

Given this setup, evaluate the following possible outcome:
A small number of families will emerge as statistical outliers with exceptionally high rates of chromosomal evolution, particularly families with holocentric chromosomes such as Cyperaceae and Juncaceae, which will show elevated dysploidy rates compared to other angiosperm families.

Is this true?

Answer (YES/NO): NO